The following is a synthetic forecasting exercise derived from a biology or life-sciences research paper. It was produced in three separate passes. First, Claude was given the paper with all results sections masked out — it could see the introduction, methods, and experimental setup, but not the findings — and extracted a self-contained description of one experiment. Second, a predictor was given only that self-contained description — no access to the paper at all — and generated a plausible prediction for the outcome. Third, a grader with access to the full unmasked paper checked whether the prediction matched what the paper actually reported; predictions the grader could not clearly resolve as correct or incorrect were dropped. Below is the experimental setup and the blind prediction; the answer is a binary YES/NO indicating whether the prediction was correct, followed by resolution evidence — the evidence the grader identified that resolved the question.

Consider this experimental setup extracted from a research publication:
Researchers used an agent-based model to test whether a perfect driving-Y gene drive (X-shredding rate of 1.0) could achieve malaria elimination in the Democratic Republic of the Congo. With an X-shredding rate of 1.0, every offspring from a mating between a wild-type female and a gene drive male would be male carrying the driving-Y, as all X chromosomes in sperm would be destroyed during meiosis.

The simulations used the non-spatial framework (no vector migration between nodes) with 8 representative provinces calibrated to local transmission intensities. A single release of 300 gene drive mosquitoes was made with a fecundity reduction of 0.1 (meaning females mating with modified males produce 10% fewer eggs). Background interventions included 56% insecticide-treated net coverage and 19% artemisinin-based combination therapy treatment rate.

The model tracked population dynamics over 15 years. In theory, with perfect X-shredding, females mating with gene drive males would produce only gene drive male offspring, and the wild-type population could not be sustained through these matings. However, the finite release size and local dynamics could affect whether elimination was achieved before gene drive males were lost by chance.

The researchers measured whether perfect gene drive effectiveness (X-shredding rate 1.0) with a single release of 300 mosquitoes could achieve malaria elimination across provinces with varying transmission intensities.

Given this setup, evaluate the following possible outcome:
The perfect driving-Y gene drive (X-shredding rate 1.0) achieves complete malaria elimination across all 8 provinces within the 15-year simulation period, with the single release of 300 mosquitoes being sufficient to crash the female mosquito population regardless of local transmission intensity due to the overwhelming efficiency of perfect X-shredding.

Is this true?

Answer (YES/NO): YES